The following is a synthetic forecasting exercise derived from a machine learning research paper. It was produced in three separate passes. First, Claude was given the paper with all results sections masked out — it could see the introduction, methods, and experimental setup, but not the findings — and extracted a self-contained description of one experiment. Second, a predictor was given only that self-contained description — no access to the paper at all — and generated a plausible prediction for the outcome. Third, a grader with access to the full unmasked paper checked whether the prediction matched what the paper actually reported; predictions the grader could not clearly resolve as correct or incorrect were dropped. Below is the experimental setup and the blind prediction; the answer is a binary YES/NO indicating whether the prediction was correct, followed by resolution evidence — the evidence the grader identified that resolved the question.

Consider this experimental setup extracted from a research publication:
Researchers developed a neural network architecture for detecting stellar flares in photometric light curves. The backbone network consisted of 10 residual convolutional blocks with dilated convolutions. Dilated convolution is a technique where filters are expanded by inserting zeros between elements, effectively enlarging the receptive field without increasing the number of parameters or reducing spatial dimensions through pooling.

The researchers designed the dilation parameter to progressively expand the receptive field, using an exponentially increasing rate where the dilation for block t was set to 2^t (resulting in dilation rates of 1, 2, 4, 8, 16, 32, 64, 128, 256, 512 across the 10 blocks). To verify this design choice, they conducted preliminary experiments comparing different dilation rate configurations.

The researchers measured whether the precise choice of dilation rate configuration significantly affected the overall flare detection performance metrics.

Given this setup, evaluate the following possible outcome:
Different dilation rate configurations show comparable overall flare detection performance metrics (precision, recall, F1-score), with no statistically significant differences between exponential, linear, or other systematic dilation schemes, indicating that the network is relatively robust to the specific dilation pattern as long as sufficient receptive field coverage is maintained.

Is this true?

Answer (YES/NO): YES